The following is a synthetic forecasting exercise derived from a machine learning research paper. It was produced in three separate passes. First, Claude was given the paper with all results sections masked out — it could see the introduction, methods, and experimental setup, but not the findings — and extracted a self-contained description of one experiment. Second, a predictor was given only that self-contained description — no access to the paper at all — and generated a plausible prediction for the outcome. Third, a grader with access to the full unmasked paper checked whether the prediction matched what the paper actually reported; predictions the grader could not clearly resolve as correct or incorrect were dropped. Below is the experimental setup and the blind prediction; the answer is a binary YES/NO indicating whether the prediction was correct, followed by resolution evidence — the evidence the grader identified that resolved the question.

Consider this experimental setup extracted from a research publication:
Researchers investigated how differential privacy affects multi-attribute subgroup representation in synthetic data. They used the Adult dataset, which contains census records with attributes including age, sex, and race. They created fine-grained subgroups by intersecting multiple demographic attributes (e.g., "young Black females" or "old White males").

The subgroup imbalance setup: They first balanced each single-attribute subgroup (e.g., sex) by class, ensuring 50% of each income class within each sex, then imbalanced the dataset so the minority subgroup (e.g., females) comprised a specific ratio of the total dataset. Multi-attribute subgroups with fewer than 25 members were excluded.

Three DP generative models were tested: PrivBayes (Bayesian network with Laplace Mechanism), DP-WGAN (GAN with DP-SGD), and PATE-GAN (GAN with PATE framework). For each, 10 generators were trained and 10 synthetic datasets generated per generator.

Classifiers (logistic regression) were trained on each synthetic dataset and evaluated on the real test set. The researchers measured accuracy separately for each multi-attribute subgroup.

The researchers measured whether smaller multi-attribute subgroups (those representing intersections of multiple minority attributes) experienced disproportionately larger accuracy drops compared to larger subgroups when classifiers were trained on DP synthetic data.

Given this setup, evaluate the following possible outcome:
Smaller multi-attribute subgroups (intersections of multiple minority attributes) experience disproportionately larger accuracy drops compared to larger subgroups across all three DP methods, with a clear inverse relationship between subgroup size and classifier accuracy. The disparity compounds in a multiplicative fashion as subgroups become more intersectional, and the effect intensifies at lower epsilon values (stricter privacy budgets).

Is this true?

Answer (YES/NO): NO